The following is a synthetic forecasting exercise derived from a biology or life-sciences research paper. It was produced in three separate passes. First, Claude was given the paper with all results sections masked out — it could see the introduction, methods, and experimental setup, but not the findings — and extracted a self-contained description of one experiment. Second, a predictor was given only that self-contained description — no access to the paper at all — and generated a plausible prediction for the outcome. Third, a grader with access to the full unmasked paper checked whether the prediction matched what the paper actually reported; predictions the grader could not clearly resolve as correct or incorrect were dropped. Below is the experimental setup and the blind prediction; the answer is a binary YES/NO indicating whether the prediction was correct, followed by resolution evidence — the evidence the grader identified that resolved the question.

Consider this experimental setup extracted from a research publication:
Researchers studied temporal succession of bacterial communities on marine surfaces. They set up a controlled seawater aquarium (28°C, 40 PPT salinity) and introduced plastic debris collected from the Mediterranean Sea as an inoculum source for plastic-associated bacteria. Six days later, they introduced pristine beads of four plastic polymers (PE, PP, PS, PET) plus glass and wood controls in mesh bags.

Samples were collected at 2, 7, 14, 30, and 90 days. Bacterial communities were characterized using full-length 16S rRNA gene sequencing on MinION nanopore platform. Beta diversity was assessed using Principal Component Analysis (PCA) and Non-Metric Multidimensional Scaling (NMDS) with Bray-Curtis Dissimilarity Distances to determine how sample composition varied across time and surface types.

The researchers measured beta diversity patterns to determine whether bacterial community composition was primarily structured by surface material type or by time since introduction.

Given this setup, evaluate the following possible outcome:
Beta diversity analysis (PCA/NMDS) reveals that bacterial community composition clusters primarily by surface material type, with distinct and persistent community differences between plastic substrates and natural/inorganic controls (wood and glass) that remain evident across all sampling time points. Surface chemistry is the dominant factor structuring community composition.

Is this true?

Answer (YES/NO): NO